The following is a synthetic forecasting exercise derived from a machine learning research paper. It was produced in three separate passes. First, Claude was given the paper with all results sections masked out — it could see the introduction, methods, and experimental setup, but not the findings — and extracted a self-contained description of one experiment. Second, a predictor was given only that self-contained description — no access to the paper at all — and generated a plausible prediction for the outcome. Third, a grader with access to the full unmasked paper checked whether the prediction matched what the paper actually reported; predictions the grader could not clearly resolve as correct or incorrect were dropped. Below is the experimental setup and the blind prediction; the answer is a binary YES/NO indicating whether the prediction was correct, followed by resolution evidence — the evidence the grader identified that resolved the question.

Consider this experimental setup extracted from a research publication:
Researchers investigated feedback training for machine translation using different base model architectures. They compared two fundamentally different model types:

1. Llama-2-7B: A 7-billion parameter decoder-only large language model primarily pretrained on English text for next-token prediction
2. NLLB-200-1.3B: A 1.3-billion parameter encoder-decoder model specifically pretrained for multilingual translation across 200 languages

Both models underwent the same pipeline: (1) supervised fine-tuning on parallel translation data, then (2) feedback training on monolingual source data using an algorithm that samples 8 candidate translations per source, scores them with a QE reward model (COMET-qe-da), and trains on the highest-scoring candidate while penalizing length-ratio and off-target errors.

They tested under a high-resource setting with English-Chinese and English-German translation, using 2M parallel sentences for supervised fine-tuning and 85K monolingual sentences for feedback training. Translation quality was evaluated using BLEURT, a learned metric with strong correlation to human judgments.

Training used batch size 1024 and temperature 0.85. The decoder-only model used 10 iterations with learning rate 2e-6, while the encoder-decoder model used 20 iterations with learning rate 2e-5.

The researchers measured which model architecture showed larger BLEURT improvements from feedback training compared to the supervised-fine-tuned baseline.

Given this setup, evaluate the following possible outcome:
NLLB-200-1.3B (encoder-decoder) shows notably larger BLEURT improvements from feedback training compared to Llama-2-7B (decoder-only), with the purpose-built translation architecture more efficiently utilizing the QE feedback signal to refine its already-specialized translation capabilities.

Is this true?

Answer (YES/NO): NO